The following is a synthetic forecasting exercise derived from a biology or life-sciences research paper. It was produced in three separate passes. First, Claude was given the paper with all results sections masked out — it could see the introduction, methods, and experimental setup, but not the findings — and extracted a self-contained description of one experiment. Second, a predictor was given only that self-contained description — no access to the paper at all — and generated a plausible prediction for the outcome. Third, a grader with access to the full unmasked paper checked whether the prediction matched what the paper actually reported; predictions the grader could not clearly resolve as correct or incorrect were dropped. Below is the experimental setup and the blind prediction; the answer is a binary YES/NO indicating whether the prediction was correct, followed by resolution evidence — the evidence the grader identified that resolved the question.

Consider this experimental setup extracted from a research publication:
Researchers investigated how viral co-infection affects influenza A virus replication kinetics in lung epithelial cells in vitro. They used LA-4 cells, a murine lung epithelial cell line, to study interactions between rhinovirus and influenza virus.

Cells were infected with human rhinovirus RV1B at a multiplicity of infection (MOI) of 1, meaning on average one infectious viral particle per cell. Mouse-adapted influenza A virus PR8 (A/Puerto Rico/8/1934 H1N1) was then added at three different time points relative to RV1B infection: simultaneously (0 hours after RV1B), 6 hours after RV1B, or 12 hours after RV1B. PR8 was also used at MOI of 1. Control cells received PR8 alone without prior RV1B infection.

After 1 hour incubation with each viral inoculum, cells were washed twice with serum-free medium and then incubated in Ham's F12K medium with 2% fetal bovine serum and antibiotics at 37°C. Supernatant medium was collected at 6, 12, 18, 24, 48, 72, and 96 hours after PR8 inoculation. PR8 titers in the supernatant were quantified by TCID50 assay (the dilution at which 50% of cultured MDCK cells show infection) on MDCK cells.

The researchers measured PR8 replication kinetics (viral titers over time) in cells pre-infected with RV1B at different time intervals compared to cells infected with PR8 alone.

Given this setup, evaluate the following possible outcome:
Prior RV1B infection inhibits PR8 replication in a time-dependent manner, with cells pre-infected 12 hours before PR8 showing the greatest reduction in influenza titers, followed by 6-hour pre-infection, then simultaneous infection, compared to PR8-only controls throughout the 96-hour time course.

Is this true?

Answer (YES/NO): NO